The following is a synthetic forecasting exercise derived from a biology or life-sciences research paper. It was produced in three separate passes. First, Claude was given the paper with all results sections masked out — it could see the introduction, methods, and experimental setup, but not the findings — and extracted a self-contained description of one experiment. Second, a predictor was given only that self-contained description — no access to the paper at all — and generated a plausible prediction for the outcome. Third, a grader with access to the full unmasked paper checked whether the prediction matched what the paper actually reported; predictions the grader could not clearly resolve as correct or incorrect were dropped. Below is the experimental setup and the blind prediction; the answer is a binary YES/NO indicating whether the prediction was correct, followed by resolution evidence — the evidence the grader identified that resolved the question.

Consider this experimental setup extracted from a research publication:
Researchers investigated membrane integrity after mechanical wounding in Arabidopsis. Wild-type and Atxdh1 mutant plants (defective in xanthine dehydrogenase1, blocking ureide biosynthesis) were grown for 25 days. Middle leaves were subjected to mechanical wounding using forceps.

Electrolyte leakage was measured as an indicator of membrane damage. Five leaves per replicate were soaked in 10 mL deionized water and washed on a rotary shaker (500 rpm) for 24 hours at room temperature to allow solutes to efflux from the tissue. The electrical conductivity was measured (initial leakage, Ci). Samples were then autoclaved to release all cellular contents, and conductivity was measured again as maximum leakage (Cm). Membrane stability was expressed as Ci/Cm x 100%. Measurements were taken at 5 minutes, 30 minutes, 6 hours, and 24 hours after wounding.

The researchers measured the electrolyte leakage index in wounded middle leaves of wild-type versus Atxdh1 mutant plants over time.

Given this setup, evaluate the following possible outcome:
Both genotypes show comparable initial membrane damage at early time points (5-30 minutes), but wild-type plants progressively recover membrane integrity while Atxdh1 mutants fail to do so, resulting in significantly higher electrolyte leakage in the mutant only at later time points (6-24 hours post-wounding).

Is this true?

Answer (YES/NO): NO